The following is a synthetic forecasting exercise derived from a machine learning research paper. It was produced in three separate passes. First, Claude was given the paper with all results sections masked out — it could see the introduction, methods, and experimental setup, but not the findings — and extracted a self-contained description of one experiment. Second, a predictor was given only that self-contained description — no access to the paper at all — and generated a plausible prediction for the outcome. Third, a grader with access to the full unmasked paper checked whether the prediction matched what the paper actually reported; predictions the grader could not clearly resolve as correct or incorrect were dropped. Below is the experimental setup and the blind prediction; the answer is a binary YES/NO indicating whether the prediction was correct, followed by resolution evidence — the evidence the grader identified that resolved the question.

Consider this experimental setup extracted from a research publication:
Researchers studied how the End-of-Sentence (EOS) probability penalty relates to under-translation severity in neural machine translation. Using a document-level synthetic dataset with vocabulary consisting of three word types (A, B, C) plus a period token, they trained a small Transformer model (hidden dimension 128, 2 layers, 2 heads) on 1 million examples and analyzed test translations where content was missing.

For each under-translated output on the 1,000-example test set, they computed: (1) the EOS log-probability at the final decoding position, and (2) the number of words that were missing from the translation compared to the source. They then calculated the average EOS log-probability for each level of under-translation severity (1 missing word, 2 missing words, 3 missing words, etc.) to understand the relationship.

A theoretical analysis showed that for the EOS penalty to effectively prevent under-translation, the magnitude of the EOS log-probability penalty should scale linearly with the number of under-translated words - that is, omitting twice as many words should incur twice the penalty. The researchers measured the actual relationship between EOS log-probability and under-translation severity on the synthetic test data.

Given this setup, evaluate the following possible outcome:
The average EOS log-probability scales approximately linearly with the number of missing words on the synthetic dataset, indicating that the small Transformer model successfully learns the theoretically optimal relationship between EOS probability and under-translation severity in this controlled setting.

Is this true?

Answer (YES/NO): NO